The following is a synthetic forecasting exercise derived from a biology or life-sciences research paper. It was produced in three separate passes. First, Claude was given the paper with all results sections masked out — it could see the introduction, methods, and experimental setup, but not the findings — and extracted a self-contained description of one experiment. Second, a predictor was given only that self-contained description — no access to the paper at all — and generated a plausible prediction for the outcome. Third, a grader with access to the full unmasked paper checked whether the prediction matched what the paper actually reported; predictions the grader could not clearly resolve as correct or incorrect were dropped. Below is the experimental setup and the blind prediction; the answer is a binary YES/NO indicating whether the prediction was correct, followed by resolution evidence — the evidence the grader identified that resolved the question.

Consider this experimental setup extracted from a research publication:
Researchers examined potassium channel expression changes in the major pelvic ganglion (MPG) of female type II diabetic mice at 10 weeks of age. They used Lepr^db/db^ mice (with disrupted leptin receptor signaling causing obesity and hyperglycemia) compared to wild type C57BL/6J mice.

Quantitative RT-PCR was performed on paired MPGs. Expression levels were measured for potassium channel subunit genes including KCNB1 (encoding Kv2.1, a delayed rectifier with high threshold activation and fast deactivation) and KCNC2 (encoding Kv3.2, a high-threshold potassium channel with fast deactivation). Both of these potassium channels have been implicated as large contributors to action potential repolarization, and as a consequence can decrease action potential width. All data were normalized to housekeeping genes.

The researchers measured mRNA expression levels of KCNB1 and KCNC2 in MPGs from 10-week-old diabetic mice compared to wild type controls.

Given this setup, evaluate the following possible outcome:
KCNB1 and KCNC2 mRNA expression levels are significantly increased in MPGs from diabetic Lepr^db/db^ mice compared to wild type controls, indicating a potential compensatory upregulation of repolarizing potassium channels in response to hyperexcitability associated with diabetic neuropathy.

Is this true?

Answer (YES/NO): YES